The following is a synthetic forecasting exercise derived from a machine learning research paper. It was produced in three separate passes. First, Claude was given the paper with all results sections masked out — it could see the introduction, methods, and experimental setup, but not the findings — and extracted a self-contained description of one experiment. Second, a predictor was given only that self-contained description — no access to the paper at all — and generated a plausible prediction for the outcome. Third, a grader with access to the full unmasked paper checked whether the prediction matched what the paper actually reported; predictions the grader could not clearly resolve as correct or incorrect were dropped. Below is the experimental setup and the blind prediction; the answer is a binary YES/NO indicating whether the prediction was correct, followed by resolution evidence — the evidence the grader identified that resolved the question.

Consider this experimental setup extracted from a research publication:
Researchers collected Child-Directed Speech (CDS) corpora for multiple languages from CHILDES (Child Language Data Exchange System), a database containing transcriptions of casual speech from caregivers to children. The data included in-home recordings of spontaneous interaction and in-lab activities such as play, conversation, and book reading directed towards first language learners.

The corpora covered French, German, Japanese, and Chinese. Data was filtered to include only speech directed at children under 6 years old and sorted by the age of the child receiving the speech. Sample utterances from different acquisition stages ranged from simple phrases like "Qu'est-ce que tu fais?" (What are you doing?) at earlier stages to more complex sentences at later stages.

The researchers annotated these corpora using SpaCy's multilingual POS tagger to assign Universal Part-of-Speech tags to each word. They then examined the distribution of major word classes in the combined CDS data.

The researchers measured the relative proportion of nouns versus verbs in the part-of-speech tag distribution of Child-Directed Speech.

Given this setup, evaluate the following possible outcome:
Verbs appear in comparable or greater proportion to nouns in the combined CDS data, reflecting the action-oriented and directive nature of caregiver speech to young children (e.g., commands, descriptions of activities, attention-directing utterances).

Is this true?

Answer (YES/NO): NO